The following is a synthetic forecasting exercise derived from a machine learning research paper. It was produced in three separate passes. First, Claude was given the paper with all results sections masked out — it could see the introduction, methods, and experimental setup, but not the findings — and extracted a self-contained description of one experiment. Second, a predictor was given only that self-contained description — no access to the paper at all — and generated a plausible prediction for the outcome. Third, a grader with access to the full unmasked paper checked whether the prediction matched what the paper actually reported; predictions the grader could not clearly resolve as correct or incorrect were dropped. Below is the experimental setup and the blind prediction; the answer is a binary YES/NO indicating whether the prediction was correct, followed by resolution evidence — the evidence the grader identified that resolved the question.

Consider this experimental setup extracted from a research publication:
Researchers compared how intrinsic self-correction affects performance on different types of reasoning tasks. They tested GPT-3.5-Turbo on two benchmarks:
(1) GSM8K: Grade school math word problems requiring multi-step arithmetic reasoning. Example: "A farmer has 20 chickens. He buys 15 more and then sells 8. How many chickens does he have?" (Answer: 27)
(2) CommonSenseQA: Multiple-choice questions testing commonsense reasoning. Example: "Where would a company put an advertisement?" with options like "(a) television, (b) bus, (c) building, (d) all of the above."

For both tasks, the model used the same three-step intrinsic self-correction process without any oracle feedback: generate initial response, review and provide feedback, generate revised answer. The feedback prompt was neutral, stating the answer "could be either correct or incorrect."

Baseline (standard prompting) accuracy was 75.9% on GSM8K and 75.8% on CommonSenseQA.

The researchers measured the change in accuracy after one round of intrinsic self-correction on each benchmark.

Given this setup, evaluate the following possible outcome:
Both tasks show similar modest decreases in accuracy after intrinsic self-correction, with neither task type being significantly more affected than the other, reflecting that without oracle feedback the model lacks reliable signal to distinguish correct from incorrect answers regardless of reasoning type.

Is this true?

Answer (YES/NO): NO